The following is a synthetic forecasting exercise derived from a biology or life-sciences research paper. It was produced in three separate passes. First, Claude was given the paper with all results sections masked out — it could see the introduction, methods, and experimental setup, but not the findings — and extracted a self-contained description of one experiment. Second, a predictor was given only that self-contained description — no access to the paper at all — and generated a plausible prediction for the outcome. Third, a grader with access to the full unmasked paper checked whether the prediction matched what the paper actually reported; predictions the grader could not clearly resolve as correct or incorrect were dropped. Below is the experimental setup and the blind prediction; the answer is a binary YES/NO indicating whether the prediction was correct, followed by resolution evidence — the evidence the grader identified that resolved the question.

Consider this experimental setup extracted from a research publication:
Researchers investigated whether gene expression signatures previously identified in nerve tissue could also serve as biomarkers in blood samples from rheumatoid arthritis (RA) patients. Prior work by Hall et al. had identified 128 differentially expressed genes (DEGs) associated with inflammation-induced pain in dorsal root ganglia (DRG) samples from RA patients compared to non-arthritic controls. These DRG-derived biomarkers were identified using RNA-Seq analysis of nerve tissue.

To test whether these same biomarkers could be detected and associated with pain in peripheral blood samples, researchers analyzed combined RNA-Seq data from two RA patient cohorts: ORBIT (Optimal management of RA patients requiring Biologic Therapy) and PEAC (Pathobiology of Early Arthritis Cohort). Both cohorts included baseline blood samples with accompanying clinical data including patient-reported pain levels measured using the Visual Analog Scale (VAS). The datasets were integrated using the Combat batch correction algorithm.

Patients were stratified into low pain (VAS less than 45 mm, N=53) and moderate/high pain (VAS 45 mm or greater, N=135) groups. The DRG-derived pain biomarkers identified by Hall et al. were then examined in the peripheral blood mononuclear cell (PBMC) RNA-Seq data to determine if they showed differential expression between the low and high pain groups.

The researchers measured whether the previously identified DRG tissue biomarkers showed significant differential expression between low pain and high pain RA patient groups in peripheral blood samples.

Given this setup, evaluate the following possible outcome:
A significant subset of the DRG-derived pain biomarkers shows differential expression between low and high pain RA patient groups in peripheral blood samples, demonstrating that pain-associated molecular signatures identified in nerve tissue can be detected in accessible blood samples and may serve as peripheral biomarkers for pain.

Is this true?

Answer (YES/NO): NO